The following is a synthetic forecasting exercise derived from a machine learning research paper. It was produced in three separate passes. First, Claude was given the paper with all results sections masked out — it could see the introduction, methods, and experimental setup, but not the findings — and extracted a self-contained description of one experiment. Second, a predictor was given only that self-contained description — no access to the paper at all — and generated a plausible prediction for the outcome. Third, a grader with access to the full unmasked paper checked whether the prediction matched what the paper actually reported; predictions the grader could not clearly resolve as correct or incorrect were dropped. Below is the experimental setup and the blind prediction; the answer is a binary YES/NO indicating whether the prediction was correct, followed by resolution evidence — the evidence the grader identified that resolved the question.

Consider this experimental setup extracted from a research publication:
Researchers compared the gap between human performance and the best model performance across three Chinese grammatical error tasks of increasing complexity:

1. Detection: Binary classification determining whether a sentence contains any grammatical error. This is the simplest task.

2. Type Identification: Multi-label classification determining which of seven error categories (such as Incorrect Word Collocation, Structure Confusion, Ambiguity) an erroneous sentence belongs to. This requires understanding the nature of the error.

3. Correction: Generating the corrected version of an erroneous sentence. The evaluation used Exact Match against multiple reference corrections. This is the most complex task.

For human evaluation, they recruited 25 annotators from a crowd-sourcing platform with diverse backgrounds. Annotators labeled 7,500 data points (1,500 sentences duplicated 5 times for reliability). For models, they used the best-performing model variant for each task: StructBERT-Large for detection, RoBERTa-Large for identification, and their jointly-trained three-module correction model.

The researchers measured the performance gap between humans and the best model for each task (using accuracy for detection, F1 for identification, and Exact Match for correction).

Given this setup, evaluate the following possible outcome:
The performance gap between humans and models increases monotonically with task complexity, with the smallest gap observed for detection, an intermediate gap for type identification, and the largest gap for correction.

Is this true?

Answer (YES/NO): YES